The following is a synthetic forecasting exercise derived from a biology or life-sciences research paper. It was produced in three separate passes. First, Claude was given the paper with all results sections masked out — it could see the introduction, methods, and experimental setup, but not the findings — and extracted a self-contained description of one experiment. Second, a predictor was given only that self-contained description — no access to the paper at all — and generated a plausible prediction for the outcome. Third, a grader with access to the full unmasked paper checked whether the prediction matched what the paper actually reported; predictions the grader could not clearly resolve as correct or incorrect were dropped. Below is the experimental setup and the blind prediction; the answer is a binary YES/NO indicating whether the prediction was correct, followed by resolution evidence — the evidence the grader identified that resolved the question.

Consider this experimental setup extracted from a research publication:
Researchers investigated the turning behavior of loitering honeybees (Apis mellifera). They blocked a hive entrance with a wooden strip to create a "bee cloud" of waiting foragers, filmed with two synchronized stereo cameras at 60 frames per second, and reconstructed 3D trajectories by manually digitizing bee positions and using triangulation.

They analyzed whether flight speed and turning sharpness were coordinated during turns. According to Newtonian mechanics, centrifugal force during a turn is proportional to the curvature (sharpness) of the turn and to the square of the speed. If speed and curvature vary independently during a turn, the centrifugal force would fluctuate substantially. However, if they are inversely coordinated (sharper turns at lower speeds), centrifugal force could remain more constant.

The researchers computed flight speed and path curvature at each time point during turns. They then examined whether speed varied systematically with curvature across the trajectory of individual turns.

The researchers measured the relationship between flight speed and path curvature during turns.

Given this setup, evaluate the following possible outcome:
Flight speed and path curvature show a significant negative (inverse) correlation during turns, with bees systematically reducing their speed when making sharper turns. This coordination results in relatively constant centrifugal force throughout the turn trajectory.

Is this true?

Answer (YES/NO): YES